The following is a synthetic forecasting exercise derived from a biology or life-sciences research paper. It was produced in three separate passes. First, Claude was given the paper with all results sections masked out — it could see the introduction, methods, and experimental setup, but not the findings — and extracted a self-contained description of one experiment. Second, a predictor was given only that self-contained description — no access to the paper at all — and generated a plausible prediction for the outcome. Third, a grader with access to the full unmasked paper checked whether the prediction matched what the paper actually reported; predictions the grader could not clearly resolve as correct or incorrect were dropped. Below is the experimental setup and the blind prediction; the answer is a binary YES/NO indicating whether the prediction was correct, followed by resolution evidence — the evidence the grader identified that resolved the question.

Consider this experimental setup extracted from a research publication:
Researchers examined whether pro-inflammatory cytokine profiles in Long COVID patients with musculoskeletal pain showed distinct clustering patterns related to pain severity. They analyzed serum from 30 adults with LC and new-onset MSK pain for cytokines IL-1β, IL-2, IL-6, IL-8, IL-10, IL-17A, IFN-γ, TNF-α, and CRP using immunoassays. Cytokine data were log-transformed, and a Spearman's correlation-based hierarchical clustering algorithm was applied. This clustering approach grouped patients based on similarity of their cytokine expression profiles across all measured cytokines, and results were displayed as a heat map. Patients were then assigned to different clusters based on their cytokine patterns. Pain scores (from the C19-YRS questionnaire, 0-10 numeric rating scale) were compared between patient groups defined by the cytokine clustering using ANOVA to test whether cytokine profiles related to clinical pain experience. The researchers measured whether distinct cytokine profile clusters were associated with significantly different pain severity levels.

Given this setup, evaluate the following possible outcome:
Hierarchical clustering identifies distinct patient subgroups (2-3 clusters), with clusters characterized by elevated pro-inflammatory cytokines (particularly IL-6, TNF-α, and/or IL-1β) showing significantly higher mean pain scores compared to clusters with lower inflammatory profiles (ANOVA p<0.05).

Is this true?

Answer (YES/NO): NO